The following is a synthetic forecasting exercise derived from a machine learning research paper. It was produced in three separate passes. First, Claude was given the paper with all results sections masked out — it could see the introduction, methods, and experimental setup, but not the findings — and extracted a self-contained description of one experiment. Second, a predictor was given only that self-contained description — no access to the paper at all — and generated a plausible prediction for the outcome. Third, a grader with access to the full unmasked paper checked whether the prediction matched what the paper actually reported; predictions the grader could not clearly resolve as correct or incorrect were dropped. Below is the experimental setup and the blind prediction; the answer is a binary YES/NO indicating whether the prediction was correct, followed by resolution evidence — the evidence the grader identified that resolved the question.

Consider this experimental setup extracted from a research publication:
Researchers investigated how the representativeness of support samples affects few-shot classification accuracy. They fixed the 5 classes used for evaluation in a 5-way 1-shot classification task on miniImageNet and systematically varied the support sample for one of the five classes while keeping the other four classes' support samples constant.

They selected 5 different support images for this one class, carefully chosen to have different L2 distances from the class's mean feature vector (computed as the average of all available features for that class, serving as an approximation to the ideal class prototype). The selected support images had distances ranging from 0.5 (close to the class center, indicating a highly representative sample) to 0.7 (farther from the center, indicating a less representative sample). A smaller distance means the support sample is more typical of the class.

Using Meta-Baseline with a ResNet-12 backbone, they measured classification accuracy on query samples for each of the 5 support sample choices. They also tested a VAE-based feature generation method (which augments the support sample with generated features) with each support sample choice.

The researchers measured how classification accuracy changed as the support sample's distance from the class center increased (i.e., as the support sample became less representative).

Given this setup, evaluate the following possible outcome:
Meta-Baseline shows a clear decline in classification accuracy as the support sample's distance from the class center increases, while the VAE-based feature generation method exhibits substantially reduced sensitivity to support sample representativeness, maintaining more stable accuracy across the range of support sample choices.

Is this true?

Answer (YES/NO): NO